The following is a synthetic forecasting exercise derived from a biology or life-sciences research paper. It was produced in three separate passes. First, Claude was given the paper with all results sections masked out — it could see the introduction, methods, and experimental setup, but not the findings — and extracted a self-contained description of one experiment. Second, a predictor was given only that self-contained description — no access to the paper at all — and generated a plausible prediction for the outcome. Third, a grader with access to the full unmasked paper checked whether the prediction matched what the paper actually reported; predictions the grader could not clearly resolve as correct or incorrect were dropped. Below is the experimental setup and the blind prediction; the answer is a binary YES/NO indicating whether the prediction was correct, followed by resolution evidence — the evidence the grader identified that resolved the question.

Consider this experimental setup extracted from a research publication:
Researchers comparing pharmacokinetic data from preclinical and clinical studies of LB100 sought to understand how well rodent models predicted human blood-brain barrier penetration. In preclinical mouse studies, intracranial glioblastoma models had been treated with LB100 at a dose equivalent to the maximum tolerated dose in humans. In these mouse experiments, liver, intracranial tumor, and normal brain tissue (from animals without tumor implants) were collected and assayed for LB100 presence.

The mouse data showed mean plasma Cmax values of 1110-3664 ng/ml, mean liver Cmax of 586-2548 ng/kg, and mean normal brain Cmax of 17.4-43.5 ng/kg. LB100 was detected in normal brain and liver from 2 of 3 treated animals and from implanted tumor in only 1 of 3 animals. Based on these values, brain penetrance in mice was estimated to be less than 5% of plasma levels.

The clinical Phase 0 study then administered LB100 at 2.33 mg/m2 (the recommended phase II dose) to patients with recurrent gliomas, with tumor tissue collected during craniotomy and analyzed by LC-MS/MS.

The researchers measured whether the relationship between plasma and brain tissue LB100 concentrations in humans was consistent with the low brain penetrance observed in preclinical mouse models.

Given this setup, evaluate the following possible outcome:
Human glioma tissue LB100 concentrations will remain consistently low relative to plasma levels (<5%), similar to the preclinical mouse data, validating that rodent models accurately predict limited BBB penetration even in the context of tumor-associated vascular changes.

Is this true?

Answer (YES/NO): YES